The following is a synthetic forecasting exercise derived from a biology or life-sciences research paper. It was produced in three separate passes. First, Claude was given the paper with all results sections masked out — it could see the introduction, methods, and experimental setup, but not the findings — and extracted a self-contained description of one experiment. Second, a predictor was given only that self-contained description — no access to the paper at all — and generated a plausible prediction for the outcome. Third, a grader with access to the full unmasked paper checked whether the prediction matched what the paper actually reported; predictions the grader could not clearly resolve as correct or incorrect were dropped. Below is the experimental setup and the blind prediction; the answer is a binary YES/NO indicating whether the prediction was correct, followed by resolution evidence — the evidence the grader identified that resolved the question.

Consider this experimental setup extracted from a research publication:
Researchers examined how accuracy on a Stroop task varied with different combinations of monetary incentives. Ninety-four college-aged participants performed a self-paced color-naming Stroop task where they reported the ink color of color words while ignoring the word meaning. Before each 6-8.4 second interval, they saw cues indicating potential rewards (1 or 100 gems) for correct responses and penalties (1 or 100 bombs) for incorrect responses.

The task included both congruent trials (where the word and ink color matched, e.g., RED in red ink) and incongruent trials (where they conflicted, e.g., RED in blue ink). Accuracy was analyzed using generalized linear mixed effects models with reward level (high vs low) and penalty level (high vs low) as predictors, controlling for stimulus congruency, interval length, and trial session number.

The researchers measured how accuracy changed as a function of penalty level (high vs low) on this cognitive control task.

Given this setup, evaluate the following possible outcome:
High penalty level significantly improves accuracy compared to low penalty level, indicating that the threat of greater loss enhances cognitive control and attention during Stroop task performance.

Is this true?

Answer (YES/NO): YES